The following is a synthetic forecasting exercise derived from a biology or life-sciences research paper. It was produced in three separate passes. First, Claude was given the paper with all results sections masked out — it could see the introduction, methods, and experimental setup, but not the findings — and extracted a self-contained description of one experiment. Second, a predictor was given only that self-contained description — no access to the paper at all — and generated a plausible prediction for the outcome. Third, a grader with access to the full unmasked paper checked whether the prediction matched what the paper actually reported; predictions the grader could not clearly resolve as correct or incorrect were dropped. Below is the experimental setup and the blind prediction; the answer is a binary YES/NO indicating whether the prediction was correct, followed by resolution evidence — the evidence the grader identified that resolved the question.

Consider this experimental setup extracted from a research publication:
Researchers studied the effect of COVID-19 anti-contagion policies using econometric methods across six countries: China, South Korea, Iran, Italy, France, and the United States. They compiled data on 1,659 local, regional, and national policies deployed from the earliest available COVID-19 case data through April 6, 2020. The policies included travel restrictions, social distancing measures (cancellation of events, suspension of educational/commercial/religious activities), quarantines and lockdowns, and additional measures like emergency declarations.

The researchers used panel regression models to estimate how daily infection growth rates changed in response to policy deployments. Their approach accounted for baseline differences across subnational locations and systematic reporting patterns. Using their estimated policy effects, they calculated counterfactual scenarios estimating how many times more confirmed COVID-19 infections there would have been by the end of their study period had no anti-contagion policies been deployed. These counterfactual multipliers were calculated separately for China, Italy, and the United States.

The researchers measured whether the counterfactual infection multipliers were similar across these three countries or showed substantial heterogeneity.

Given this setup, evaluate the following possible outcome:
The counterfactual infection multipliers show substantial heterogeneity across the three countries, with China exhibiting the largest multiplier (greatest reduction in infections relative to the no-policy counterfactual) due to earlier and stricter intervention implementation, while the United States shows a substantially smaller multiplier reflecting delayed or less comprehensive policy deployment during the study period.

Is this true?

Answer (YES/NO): YES